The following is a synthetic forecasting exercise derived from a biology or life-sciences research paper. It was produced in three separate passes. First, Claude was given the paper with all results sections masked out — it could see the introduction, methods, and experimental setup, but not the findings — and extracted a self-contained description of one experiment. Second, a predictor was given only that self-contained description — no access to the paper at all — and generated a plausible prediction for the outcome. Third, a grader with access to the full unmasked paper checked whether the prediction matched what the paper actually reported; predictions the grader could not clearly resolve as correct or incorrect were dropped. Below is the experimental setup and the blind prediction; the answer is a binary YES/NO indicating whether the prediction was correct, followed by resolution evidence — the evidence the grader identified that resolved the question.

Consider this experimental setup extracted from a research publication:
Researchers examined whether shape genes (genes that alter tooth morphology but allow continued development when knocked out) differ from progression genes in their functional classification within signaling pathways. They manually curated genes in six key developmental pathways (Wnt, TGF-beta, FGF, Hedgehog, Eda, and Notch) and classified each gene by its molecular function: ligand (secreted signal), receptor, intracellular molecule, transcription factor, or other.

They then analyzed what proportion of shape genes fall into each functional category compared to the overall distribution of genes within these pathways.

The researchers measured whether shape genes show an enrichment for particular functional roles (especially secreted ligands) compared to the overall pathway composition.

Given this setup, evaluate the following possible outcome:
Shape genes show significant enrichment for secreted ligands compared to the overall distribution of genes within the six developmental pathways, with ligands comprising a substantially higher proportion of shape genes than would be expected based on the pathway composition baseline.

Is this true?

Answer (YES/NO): NO